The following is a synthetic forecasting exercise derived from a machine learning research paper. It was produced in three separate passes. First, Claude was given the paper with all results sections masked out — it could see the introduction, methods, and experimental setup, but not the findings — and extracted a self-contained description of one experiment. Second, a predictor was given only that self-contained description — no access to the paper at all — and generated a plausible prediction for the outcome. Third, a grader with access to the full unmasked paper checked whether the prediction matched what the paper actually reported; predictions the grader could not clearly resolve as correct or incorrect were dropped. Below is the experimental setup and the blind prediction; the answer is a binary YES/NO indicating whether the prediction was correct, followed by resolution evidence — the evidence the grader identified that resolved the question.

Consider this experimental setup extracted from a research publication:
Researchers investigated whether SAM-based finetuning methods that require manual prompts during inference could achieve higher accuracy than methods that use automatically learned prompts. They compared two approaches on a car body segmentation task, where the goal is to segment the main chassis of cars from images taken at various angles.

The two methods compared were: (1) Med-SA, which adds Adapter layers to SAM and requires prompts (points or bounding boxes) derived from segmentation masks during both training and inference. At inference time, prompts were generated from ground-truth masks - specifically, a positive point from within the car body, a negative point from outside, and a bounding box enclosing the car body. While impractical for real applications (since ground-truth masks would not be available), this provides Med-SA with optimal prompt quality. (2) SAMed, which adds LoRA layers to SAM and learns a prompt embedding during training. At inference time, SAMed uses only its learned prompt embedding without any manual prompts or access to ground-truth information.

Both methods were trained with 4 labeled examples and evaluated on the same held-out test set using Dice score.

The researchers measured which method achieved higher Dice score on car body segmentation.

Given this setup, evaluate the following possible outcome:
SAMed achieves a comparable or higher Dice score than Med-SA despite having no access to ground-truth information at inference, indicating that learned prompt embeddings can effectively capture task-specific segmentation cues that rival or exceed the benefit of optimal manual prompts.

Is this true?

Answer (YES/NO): YES